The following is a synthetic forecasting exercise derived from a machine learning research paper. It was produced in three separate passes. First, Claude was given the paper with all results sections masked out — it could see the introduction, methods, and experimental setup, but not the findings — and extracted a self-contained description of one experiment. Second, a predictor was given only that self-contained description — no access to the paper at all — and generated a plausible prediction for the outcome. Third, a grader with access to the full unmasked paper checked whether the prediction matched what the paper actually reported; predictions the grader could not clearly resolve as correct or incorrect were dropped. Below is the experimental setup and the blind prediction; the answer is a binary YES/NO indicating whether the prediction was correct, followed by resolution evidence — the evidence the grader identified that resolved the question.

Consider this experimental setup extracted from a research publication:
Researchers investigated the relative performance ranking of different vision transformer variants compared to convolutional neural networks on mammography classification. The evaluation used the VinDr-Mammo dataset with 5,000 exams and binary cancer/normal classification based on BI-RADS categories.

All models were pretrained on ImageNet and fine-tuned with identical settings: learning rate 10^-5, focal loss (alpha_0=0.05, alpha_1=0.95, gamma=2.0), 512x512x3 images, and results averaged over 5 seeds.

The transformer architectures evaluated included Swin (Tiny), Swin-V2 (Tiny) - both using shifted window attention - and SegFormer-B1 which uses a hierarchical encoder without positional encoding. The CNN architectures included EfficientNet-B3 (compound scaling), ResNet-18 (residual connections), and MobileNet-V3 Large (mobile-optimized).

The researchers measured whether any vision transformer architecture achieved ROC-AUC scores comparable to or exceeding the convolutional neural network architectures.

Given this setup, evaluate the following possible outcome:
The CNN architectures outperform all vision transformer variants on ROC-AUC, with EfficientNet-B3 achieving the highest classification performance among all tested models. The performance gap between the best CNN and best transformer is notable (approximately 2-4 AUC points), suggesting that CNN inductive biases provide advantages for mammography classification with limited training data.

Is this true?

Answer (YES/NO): NO